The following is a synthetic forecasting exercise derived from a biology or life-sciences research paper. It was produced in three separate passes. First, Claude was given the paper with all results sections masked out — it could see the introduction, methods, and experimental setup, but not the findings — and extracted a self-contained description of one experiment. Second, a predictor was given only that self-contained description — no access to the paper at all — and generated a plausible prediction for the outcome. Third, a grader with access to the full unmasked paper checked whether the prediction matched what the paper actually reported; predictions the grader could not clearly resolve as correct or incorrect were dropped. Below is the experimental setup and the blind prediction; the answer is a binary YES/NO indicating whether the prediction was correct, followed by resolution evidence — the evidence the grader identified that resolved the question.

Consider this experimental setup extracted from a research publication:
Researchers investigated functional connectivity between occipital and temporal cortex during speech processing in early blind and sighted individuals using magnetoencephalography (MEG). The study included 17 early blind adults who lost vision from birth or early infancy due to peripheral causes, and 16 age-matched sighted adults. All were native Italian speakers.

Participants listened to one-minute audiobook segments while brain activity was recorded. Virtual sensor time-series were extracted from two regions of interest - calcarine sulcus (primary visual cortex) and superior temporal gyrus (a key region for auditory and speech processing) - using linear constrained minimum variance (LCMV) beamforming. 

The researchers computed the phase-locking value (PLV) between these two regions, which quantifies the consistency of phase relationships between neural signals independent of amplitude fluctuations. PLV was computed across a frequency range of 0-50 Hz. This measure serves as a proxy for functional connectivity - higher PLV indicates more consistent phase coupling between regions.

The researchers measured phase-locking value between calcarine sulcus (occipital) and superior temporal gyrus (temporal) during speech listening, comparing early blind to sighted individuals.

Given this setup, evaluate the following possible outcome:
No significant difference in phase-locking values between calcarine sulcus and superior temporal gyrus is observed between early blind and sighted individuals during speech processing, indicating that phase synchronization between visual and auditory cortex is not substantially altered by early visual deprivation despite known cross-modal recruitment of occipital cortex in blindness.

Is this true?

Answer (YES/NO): NO